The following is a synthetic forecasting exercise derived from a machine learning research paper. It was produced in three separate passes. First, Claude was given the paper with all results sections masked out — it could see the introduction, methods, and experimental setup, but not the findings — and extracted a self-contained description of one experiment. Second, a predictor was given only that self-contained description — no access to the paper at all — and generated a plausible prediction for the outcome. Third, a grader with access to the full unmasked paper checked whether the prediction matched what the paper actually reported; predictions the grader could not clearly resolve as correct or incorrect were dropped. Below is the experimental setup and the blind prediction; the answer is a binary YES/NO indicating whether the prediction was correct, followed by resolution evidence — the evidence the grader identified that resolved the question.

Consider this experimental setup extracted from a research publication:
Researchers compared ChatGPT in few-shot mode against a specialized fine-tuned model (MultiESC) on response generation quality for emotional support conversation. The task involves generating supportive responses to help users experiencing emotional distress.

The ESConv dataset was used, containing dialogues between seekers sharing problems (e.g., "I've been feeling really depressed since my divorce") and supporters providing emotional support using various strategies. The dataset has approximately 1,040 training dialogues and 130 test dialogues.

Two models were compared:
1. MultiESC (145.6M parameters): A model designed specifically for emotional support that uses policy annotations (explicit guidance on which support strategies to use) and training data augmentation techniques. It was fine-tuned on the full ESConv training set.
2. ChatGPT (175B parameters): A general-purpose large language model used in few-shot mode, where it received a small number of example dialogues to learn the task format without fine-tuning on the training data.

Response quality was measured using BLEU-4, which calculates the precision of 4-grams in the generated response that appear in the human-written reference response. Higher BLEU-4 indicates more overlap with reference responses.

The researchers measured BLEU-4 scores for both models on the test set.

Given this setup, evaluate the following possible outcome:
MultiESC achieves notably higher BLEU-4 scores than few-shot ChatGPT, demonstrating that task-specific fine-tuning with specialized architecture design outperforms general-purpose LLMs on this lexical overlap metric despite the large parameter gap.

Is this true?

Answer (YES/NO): YES